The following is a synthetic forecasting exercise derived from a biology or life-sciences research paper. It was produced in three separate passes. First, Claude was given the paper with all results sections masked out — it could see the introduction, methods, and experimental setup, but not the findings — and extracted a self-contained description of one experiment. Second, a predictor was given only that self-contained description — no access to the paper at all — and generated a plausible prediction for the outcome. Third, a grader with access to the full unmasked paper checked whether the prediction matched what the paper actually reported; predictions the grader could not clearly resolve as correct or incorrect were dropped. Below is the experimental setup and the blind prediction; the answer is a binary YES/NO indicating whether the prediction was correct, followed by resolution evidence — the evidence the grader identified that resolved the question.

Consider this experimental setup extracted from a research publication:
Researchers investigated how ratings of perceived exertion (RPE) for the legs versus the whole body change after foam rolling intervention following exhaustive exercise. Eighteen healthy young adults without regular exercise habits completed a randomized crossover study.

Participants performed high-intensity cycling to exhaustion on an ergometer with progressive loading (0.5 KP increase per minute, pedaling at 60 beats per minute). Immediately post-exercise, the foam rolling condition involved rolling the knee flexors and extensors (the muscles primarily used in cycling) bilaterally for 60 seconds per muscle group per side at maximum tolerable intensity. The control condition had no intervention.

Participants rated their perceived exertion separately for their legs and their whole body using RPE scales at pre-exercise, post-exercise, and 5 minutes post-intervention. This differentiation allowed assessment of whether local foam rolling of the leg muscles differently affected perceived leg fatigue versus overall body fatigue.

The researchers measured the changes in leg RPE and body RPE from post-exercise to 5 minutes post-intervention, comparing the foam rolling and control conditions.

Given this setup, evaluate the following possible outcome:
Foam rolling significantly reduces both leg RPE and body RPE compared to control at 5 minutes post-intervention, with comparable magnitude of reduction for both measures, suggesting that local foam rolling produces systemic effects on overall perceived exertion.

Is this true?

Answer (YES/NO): NO